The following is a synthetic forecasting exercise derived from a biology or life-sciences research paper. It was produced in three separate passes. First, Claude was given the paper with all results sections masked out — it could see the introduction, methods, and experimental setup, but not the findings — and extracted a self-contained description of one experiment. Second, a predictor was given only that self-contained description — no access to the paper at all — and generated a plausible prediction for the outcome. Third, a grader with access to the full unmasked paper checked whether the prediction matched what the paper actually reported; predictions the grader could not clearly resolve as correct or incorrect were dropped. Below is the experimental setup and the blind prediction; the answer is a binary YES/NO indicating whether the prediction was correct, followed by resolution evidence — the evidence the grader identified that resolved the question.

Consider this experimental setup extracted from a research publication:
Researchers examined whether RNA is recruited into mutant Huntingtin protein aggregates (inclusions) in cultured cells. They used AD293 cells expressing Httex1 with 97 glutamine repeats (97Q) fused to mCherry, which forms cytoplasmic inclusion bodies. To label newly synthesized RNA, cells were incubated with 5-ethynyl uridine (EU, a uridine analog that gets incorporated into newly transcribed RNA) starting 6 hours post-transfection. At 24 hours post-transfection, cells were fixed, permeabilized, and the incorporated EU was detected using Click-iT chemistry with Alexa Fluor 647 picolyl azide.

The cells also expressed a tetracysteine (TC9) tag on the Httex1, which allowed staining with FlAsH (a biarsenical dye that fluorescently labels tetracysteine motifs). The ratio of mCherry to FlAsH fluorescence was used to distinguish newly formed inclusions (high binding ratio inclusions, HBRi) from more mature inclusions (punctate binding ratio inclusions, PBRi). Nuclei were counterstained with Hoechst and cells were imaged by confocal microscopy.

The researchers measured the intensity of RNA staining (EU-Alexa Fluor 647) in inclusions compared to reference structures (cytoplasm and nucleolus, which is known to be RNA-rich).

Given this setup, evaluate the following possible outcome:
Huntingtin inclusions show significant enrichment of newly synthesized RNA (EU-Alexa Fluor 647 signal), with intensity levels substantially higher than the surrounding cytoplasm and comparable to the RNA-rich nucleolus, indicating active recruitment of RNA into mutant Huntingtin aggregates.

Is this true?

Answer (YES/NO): NO